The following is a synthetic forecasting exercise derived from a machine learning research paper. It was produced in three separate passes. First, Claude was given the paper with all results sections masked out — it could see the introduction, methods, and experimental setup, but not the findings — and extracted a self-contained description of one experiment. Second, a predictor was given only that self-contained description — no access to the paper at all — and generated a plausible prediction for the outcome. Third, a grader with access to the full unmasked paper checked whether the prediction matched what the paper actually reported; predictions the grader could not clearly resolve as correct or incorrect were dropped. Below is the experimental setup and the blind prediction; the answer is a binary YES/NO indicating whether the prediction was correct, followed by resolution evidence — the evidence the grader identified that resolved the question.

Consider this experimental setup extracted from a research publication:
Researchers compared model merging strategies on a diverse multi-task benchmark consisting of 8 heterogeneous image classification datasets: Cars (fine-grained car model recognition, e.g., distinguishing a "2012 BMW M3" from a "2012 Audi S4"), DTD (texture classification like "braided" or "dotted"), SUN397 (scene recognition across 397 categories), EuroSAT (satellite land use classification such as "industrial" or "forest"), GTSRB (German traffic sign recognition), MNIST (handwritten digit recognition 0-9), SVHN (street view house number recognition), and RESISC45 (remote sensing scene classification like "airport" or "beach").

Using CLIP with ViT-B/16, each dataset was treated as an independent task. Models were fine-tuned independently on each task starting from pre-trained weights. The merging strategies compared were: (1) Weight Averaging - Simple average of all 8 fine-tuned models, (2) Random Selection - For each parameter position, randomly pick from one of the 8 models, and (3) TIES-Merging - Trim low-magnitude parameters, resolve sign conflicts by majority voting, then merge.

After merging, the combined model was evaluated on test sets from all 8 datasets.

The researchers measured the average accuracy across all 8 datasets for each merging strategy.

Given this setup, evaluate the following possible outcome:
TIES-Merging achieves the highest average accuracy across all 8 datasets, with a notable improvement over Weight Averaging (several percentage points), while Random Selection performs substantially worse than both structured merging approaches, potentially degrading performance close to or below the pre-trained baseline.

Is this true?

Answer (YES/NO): NO